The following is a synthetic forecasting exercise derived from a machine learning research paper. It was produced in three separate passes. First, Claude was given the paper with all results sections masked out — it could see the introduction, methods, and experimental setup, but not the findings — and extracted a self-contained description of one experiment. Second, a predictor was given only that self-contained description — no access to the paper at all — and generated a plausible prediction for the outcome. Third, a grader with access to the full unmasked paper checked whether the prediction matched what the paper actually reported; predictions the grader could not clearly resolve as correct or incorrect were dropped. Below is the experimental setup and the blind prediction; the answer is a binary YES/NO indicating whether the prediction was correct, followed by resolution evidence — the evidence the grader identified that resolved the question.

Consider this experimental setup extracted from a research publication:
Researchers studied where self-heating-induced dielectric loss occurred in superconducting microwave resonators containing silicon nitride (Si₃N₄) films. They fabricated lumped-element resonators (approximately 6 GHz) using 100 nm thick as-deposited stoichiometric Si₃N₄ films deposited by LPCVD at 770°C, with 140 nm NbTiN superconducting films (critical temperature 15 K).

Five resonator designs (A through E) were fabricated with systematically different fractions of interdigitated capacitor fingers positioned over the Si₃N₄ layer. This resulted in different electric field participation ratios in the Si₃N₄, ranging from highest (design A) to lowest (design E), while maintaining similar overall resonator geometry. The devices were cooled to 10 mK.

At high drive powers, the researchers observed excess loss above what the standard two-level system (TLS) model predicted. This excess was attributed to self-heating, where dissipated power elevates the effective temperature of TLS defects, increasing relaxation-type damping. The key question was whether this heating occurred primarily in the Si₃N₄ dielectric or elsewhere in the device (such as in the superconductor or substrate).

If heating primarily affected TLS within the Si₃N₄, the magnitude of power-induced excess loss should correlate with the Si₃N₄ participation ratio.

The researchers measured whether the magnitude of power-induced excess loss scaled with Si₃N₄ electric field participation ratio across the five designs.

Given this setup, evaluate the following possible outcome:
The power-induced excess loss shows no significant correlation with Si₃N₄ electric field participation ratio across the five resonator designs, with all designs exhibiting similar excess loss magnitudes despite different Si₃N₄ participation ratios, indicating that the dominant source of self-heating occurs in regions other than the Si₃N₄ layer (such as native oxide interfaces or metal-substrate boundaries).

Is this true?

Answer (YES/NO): NO